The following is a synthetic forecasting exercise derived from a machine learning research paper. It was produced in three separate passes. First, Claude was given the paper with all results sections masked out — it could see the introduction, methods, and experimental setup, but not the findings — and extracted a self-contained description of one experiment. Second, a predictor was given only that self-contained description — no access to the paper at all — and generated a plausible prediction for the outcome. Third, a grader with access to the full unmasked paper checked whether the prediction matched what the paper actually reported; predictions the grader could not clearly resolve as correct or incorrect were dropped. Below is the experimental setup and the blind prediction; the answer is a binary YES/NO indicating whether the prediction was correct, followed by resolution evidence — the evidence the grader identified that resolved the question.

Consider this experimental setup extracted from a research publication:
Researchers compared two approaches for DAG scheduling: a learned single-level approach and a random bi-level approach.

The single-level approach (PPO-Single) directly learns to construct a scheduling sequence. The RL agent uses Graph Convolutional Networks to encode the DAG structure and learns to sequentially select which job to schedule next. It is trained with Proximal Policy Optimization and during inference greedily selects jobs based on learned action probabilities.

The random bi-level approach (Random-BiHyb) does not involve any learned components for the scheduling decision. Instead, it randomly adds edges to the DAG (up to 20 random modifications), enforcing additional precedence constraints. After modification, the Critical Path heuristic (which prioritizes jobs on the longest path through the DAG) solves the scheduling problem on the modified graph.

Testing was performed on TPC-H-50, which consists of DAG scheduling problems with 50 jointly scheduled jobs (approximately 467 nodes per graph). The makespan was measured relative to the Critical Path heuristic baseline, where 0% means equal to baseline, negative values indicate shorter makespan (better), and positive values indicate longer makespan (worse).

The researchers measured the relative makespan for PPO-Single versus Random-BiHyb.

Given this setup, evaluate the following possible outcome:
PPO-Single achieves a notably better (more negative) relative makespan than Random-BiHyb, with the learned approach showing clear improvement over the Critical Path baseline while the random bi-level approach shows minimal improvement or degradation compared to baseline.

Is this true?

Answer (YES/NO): NO